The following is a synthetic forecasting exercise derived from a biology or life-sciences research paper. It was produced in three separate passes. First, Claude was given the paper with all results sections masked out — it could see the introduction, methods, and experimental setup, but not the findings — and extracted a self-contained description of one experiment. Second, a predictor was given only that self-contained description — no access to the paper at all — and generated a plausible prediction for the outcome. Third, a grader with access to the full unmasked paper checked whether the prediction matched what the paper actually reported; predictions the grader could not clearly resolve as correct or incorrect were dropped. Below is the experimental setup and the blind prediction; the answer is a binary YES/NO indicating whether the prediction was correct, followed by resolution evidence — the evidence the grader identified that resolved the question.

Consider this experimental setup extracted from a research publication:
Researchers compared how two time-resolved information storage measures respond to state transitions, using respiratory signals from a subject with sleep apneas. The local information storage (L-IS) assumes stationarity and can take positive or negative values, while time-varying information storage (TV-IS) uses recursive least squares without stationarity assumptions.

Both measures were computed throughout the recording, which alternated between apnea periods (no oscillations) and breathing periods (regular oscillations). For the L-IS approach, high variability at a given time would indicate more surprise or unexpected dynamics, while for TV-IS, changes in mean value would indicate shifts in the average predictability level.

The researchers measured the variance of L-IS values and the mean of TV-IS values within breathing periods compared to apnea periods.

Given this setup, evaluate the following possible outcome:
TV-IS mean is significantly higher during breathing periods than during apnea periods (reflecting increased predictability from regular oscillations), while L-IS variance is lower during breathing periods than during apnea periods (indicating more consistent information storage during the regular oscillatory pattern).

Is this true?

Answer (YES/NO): NO